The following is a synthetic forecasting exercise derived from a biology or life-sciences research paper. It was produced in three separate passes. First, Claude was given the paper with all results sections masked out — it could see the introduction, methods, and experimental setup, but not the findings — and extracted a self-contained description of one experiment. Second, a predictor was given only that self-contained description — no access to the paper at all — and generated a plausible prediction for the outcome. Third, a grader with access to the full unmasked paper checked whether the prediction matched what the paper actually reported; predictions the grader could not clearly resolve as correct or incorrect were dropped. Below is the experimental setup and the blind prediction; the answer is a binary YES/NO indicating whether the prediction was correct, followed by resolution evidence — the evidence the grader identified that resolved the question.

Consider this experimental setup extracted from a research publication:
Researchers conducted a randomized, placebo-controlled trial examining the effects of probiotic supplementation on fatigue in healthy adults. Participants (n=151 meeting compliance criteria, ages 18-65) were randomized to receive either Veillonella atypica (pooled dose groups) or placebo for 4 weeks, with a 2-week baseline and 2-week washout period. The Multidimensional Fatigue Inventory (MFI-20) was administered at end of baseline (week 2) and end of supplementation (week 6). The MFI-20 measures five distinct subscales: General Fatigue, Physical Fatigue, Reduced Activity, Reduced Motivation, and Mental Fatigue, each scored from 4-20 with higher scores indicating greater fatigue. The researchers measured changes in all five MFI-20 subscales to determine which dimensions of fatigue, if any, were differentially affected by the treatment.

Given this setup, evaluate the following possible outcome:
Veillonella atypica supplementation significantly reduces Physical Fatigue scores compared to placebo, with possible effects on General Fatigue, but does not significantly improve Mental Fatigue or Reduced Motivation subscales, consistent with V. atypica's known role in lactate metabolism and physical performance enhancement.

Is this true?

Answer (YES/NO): NO